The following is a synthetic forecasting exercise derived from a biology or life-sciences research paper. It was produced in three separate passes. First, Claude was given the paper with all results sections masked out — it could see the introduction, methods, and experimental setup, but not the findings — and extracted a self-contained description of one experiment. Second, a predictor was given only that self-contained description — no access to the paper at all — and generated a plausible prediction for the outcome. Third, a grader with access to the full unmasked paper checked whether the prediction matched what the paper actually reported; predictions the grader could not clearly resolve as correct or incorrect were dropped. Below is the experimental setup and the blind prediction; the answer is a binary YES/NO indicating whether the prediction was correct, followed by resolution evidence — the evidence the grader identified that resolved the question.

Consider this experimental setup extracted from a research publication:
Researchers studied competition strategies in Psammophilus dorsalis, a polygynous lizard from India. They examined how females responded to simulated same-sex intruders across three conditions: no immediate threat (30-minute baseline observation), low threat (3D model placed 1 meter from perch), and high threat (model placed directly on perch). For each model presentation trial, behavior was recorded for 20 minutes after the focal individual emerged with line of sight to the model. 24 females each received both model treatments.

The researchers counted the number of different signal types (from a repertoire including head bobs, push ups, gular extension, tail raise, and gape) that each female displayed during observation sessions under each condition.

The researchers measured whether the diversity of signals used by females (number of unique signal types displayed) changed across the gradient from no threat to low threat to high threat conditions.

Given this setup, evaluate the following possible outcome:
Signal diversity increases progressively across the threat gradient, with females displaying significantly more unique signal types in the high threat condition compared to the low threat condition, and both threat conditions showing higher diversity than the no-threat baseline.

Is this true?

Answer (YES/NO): YES